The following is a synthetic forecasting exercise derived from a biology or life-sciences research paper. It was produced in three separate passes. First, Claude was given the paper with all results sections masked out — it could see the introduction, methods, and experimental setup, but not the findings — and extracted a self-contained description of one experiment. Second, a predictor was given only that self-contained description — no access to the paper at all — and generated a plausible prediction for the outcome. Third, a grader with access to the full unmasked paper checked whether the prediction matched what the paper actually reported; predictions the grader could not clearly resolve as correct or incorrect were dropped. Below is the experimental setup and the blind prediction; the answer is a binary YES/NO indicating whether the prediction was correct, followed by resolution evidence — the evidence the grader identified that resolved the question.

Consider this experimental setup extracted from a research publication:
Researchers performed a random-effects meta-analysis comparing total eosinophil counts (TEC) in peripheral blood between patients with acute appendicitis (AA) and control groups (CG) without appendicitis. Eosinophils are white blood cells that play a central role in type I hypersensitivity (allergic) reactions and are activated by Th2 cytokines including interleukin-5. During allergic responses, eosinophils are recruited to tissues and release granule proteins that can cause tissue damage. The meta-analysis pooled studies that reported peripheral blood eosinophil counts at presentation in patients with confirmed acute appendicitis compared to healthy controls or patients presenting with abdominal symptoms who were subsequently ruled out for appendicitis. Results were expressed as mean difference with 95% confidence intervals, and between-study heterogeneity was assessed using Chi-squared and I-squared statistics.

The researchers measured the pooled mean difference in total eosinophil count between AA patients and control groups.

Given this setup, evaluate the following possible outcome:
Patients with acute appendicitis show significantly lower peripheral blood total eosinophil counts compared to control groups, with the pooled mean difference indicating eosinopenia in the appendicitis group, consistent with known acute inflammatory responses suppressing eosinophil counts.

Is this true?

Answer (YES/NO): NO